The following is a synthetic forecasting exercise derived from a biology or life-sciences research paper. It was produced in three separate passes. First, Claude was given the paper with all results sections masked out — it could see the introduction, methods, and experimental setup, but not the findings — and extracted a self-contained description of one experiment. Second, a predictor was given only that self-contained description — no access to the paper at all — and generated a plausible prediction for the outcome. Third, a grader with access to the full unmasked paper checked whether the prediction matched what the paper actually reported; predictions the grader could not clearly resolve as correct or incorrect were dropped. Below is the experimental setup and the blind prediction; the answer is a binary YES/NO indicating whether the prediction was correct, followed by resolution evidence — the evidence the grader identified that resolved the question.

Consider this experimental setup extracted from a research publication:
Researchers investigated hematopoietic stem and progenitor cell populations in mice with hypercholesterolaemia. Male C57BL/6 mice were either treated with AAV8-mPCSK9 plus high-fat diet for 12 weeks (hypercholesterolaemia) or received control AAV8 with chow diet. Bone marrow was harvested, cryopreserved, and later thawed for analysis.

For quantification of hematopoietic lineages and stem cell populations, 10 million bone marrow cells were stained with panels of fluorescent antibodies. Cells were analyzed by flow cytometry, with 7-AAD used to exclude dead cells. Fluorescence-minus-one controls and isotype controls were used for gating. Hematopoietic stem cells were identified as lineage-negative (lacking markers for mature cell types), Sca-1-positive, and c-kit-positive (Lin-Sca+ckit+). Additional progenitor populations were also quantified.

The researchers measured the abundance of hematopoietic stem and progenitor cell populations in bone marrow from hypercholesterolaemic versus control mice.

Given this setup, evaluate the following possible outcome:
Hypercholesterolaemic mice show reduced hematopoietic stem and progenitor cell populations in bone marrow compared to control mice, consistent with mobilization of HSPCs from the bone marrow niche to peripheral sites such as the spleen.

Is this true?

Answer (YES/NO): NO